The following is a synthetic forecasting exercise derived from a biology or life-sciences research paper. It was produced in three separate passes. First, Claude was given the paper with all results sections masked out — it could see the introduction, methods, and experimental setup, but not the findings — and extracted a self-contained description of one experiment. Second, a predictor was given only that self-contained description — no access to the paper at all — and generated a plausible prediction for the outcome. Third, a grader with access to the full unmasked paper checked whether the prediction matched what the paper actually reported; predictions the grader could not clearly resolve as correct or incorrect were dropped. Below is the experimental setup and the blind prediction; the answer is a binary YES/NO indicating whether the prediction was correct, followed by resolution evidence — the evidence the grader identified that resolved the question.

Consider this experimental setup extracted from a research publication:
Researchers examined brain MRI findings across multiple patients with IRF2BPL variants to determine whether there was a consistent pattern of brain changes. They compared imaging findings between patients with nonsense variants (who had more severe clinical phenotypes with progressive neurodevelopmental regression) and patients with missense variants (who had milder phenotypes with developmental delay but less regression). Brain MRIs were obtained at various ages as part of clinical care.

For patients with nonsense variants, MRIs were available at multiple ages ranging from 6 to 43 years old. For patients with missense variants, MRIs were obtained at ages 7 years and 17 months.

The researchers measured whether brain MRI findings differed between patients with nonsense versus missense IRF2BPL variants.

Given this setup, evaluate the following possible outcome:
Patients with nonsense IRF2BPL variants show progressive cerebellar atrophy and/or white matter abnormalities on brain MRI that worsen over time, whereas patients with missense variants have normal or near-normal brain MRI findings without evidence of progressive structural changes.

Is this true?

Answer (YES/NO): YES